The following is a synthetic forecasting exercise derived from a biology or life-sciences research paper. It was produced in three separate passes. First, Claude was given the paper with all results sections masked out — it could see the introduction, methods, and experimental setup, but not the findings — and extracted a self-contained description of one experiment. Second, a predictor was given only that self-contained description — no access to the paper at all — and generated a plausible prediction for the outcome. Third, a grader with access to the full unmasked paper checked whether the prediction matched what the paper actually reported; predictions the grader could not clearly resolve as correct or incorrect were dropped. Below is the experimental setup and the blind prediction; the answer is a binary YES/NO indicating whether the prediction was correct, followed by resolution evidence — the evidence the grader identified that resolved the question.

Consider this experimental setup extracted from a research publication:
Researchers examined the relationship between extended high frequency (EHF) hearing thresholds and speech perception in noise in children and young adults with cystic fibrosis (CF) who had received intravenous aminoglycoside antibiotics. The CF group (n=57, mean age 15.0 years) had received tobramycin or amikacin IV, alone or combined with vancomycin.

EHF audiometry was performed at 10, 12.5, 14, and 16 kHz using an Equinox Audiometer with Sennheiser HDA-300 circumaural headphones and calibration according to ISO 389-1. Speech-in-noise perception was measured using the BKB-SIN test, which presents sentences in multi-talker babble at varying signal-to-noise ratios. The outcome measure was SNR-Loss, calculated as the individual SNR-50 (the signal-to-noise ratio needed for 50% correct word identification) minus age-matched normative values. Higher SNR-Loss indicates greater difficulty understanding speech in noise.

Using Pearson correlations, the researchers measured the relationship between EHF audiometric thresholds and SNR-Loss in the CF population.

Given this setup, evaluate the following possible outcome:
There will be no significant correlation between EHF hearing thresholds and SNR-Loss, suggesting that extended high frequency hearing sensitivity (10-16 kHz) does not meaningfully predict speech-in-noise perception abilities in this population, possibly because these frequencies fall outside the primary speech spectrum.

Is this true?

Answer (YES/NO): NO